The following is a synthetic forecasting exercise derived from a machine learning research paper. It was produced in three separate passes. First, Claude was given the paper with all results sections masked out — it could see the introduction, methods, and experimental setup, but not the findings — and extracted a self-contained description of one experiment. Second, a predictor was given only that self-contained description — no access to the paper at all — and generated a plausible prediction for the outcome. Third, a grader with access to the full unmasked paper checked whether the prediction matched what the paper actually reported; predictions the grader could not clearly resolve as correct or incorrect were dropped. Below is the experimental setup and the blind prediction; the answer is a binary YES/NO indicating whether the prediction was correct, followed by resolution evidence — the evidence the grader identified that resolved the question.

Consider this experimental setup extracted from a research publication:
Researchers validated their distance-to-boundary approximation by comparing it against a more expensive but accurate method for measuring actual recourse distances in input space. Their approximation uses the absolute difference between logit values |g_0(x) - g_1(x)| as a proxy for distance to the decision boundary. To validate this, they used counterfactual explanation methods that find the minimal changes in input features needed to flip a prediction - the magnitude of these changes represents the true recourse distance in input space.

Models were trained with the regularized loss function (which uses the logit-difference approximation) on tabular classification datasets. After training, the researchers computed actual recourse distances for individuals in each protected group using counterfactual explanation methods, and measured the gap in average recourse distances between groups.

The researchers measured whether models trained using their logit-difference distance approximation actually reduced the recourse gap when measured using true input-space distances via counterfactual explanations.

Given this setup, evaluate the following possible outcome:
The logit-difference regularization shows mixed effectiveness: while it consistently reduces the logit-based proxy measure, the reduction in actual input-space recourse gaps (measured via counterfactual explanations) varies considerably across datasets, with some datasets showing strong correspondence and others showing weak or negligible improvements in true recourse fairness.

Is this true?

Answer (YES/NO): NO